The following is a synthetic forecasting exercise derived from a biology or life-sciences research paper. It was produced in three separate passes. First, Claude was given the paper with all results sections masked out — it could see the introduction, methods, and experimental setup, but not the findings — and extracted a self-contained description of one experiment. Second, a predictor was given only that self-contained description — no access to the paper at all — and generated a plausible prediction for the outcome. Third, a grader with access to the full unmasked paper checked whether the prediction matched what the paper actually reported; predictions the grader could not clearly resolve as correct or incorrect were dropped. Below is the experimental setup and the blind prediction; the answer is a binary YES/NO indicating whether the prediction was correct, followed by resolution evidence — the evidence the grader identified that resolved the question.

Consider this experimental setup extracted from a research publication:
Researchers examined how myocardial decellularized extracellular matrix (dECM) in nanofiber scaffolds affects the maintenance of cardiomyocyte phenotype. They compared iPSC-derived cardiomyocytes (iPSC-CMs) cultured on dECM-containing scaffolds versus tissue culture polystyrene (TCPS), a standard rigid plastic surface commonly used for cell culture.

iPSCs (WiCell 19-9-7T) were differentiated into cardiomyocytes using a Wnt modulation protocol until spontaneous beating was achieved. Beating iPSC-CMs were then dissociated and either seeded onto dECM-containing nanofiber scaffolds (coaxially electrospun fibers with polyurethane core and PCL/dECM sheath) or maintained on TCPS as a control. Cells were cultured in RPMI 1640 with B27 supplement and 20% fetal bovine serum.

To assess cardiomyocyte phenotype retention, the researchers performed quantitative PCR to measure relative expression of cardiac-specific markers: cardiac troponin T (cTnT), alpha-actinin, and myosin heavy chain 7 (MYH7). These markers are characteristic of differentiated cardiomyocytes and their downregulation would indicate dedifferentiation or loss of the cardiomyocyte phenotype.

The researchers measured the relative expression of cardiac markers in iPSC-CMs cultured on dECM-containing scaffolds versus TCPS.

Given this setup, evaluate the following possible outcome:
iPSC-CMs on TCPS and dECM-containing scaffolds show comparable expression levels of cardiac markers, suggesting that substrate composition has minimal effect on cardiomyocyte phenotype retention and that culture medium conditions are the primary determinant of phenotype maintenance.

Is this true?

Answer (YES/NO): NO